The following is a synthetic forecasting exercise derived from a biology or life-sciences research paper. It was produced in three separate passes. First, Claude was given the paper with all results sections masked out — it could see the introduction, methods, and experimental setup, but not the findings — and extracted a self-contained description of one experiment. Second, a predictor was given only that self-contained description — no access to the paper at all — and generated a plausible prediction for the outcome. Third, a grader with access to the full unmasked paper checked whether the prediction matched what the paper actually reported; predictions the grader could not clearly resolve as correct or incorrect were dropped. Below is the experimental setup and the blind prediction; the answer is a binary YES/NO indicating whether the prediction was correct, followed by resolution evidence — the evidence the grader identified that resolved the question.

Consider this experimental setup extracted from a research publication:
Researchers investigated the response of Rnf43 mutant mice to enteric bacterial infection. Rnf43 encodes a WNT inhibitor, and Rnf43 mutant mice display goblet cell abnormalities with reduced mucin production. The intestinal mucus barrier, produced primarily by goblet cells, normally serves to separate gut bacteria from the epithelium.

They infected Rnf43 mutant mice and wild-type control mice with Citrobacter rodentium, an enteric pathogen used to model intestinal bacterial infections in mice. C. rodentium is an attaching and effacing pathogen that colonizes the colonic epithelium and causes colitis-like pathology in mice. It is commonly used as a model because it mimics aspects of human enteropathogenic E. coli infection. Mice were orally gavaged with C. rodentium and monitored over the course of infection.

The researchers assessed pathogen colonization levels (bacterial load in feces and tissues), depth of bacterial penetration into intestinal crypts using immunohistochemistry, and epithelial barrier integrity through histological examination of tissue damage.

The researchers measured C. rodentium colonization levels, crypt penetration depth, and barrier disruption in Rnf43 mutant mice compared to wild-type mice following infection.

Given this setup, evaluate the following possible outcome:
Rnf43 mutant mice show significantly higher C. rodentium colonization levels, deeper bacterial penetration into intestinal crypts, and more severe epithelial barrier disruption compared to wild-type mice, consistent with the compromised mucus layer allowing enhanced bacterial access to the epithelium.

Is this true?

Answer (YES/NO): YES